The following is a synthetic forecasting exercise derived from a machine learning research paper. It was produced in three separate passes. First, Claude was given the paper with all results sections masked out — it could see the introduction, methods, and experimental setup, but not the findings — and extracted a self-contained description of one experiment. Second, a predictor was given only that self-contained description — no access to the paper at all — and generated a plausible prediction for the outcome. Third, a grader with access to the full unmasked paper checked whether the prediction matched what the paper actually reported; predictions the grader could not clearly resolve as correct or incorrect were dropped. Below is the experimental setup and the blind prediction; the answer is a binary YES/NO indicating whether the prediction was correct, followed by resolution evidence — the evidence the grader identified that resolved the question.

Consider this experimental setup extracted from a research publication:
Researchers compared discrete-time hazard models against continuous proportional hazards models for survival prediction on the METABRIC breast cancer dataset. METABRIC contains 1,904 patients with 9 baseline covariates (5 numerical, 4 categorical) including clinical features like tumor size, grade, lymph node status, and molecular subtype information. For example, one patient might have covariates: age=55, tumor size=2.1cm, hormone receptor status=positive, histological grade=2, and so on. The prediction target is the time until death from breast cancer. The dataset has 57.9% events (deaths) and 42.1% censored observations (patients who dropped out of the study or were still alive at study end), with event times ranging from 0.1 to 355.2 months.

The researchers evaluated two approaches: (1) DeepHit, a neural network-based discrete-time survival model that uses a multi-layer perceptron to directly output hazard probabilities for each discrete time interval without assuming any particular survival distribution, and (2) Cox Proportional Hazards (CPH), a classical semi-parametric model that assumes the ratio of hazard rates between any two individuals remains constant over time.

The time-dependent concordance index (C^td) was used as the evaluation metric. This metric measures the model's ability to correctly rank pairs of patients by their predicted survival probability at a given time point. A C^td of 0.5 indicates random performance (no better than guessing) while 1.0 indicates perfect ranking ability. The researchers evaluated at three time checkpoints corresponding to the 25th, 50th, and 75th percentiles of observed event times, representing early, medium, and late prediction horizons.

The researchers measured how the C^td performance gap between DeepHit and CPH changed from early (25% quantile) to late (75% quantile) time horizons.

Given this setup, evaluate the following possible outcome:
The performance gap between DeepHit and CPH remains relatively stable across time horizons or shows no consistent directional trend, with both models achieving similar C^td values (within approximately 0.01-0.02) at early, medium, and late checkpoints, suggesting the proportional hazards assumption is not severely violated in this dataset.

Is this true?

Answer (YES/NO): NO